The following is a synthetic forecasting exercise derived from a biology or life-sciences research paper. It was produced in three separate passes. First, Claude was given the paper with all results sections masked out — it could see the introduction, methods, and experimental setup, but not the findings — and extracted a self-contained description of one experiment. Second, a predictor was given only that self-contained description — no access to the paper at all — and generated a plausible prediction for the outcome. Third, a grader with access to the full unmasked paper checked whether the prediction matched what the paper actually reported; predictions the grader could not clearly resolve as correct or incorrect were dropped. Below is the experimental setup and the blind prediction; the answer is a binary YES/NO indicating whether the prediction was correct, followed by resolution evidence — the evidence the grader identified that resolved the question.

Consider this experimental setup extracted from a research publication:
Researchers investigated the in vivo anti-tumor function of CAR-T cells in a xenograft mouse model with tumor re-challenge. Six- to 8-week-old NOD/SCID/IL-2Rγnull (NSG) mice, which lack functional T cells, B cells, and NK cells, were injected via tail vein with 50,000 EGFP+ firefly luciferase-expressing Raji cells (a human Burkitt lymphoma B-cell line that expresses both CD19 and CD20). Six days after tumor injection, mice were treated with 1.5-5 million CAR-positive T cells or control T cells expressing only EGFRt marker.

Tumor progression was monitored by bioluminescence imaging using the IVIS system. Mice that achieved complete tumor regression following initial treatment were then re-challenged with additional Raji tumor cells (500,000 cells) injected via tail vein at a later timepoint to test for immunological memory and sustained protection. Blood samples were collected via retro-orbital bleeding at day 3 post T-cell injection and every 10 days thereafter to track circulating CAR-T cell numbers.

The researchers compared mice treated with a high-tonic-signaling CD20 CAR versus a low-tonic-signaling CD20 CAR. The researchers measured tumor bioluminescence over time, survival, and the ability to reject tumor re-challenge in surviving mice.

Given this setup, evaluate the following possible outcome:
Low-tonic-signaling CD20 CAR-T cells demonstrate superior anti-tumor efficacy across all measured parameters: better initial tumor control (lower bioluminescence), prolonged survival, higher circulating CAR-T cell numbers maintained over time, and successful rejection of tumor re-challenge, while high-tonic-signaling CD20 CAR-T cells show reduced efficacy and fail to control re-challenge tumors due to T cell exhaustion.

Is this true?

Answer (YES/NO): NO